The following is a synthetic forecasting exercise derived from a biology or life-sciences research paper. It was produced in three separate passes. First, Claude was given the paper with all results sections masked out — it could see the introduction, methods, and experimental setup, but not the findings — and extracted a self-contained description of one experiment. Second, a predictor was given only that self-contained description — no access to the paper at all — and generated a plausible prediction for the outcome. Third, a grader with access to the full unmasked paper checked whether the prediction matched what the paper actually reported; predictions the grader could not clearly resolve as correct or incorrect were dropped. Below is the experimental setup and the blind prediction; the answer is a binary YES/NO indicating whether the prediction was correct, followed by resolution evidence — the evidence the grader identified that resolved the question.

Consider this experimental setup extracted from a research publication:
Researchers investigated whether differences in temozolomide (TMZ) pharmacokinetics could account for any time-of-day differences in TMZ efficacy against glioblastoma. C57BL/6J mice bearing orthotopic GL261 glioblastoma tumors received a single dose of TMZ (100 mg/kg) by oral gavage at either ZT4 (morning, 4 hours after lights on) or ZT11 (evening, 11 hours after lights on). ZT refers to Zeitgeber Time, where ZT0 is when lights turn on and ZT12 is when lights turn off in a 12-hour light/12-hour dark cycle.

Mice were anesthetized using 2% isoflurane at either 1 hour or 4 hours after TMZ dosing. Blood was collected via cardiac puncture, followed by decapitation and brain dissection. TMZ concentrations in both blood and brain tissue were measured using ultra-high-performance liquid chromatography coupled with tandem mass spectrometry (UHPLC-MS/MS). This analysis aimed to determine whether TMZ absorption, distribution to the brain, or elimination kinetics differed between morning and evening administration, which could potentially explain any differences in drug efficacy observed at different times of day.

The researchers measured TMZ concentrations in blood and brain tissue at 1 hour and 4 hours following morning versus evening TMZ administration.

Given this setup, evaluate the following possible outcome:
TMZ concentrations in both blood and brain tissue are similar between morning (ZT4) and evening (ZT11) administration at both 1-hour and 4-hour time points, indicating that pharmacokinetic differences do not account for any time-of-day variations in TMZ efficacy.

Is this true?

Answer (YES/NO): YES